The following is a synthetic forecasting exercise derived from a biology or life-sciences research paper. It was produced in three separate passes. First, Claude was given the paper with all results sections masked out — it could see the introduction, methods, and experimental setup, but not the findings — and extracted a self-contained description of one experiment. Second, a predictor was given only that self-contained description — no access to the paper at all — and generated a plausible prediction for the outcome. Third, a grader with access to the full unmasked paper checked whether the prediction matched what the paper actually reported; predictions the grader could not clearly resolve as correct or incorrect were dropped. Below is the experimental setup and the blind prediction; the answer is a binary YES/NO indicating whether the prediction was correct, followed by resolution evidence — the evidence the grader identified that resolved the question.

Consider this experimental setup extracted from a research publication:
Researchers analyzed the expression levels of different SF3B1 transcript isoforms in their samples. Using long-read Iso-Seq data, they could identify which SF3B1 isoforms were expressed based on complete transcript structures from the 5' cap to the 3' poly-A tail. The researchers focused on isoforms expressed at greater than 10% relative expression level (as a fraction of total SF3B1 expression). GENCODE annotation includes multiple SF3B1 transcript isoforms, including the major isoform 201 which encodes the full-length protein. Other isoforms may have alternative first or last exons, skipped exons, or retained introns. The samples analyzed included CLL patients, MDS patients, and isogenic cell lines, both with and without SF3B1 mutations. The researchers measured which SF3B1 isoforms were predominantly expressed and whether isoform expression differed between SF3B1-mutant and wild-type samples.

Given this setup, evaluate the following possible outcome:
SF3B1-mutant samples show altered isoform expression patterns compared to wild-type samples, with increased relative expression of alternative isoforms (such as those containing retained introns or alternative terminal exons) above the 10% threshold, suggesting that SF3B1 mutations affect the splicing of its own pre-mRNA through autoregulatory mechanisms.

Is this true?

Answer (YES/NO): NO